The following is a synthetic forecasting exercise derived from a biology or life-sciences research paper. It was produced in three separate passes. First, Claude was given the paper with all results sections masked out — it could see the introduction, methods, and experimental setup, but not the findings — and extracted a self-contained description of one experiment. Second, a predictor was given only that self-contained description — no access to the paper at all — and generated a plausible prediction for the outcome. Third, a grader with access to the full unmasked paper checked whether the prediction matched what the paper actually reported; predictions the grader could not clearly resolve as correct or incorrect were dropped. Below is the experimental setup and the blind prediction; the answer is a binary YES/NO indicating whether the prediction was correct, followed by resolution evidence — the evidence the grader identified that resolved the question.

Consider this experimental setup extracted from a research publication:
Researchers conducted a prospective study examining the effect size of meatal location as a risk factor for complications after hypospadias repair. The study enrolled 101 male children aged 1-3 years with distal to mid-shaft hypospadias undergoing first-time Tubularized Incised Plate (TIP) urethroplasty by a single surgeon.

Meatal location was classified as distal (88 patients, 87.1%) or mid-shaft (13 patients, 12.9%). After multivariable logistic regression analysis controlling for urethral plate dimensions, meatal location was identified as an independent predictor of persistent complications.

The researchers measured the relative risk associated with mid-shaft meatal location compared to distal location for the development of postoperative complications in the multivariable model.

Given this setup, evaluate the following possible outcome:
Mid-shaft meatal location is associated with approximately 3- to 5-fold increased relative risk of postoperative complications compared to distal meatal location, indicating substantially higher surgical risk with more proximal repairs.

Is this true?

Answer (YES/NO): NO